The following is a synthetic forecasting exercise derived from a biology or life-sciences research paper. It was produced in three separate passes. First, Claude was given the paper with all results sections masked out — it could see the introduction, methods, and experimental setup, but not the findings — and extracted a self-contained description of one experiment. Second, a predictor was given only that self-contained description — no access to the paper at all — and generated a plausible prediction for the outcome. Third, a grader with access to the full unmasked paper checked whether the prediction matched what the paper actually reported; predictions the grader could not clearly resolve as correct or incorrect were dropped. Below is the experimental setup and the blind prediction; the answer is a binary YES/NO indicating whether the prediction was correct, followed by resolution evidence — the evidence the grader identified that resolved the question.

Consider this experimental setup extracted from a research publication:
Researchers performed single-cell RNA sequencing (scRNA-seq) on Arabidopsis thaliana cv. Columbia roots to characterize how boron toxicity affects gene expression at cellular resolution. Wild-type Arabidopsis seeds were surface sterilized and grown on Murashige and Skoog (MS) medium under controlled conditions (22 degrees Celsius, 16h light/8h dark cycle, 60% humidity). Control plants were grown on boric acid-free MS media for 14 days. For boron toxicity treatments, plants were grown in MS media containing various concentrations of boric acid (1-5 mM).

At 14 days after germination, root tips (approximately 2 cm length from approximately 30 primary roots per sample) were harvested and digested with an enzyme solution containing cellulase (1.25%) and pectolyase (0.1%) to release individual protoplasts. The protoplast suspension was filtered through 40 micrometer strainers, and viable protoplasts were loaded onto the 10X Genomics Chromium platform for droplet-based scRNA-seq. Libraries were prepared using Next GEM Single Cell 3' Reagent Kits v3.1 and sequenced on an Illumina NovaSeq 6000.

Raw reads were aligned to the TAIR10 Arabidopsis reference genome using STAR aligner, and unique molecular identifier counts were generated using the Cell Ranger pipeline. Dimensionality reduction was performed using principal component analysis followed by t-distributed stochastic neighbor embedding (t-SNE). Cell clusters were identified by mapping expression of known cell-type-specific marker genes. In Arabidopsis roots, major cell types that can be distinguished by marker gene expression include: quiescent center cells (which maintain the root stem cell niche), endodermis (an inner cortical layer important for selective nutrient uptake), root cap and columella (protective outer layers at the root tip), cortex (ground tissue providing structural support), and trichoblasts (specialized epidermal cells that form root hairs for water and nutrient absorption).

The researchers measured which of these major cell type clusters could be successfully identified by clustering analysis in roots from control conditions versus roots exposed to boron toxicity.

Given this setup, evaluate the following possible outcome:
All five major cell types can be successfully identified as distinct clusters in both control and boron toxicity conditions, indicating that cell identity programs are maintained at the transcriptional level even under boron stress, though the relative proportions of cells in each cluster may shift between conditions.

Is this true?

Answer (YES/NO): NO